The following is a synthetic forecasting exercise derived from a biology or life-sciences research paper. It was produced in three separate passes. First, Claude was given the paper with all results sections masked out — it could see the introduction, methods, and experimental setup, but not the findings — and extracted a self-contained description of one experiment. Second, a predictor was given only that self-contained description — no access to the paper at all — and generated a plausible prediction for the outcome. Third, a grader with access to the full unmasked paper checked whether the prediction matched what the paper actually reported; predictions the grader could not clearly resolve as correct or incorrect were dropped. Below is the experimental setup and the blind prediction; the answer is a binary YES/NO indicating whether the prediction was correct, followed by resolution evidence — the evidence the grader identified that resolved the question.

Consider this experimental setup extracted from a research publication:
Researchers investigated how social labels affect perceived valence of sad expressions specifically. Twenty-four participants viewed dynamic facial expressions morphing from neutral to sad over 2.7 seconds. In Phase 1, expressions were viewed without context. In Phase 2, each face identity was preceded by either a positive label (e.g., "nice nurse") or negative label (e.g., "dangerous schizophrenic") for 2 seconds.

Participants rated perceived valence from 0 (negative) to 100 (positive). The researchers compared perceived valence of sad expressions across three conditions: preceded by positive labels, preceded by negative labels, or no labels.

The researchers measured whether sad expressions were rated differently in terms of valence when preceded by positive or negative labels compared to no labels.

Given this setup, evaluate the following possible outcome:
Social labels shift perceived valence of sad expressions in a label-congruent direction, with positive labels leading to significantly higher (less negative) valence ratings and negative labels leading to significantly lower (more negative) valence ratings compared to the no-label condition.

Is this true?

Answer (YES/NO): YES